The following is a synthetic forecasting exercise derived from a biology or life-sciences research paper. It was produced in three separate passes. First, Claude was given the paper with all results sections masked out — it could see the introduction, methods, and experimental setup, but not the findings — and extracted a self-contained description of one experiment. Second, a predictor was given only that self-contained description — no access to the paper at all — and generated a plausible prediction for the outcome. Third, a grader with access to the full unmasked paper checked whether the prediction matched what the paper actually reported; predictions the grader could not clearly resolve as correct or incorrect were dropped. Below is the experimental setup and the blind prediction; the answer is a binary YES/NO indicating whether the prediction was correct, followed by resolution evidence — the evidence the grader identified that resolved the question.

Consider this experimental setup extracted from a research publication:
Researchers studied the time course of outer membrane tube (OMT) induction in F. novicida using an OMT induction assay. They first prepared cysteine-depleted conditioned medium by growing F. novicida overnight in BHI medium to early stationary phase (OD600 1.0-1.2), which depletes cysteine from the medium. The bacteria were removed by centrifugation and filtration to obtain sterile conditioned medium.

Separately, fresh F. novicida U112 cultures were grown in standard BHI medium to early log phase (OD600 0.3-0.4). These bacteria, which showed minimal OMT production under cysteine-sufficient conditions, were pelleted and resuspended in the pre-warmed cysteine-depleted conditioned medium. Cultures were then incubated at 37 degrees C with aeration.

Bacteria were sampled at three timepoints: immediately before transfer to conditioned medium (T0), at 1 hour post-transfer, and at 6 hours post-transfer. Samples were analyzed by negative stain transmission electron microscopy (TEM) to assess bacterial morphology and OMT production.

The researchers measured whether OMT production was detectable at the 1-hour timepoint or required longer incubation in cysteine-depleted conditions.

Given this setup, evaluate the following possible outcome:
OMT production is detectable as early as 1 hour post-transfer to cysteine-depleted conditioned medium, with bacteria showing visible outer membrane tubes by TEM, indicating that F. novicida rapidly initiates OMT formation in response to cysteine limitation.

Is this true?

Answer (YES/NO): YES